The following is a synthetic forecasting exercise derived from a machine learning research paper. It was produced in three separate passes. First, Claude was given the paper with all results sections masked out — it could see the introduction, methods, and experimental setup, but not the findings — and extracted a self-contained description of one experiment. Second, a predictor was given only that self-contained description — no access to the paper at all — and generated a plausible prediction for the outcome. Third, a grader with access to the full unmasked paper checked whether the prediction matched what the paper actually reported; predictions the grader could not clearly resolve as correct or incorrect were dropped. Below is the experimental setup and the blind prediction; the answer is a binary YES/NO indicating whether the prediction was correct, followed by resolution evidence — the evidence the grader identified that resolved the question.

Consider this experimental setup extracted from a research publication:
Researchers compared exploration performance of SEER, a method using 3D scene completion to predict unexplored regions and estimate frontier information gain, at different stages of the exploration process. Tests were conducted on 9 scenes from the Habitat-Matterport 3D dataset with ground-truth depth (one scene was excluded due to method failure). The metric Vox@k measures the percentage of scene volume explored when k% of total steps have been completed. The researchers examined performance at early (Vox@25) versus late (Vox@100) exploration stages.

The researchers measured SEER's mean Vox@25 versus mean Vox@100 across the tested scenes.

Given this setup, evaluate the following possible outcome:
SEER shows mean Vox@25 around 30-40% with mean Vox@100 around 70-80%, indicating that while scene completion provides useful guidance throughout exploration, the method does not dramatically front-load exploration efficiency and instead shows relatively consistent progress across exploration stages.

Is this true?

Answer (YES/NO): NO